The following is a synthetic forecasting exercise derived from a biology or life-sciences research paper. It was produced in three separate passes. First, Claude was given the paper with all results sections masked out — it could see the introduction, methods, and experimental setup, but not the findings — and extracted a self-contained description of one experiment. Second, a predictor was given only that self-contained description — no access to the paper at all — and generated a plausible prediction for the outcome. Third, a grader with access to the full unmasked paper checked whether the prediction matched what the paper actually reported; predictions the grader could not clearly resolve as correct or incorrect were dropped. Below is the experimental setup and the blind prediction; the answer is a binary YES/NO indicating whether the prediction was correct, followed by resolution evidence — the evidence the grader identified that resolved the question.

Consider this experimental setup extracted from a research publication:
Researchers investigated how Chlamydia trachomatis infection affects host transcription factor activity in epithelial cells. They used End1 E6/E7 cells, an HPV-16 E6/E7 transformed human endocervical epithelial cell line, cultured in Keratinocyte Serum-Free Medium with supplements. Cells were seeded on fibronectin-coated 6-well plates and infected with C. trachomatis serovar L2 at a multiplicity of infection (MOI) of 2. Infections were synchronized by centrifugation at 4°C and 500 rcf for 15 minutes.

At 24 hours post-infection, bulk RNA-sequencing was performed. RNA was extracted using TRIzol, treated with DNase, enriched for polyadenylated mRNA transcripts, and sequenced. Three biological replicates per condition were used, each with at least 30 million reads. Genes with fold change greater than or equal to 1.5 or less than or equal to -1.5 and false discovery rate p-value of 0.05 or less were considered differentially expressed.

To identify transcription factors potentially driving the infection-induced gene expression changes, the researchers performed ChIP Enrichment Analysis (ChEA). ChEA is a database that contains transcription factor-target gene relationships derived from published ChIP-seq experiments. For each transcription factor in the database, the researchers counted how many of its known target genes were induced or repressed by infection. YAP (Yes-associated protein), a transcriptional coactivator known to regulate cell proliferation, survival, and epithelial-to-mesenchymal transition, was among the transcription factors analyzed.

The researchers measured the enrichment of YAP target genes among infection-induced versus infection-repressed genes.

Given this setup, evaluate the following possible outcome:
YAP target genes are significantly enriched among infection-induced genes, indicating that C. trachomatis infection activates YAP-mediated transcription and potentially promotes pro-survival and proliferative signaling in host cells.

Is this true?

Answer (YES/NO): YES